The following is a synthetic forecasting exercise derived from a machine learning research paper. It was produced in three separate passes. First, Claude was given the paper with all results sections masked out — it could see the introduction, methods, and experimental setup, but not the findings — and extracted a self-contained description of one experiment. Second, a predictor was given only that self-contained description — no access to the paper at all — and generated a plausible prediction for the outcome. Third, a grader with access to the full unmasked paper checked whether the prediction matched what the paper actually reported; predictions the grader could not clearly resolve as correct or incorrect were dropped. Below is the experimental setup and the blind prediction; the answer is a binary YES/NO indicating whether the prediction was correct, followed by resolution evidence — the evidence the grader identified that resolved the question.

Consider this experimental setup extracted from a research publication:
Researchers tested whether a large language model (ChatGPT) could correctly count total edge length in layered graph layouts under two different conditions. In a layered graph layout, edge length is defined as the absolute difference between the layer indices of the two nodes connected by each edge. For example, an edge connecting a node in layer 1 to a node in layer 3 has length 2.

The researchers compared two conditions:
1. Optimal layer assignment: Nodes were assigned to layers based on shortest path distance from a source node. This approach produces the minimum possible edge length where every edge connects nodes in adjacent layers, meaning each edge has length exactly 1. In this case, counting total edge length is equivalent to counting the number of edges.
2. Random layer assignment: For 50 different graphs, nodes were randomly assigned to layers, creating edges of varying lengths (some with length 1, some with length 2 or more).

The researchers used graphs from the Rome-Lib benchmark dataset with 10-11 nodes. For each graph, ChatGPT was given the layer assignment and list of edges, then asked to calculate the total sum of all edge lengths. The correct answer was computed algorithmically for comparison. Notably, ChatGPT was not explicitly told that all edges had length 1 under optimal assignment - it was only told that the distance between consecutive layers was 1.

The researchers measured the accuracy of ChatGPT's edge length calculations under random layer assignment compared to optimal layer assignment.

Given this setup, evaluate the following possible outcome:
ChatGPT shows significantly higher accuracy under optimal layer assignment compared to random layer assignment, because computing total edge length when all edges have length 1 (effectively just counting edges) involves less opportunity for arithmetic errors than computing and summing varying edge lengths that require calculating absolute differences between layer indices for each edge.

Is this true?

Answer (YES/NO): YES